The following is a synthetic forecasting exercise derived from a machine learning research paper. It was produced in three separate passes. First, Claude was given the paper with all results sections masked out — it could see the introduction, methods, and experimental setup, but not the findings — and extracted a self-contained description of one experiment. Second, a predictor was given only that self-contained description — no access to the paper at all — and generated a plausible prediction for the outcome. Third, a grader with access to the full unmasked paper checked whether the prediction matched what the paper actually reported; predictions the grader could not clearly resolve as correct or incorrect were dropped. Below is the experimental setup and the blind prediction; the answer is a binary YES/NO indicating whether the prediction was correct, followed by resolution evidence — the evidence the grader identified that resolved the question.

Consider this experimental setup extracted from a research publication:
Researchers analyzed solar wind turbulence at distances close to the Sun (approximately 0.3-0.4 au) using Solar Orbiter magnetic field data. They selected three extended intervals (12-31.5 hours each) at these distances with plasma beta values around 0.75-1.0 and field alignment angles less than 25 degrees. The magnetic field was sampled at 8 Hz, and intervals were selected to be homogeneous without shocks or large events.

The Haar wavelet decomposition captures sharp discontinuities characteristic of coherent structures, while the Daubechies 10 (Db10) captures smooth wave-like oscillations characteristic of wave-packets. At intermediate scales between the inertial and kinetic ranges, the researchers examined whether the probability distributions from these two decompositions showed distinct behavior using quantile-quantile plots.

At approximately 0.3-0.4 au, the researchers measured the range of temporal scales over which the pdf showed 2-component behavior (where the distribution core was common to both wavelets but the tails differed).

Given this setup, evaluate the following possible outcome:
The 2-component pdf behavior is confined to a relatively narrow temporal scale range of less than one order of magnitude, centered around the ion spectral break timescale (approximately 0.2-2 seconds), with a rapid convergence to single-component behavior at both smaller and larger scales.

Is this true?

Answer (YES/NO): NO